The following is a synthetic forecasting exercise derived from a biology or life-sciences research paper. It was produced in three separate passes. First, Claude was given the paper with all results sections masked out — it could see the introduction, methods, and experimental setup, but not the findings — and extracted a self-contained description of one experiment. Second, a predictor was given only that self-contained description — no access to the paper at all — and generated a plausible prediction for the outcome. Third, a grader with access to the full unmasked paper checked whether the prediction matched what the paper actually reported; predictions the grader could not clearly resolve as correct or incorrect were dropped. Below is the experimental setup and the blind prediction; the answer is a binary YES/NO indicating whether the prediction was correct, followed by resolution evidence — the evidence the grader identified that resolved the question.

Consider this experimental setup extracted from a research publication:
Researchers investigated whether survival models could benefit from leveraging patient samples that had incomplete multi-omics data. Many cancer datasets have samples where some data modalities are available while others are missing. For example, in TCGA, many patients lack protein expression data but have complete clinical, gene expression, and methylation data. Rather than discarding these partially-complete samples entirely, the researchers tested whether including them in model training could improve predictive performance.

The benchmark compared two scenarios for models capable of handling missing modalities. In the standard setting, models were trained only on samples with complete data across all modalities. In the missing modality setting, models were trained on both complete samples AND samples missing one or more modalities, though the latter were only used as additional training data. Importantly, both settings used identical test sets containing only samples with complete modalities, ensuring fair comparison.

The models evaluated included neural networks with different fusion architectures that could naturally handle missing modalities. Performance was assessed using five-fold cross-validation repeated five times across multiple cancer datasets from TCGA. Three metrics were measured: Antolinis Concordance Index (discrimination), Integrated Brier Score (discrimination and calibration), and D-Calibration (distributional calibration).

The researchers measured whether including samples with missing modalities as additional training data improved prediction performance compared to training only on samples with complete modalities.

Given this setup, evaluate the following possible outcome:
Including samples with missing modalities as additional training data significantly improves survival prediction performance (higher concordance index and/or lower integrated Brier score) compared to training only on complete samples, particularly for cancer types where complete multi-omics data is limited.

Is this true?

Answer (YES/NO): NO